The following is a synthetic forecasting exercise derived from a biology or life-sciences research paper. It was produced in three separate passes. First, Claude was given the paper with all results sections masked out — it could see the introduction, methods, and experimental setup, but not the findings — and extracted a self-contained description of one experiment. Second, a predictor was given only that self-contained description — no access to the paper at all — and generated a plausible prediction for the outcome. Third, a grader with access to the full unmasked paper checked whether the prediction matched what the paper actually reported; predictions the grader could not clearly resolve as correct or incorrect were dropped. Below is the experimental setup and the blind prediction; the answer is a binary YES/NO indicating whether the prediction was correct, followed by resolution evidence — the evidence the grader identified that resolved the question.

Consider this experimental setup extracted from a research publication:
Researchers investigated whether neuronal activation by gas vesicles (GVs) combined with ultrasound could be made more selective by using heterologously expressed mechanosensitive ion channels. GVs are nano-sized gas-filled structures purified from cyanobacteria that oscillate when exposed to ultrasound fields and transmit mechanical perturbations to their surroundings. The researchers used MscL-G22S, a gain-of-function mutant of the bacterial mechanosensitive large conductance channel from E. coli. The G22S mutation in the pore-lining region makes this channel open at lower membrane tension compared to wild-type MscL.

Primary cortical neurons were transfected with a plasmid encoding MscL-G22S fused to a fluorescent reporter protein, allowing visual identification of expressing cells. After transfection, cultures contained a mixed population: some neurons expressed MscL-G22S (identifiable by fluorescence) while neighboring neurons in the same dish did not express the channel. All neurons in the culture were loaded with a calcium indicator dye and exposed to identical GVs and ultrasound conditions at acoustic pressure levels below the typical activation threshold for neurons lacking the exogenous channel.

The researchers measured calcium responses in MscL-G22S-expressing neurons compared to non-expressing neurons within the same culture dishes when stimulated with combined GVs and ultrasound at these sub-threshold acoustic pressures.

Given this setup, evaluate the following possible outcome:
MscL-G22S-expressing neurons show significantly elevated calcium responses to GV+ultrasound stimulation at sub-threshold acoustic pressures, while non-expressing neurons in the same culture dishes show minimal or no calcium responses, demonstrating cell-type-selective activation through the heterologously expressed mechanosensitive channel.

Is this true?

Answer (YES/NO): YES